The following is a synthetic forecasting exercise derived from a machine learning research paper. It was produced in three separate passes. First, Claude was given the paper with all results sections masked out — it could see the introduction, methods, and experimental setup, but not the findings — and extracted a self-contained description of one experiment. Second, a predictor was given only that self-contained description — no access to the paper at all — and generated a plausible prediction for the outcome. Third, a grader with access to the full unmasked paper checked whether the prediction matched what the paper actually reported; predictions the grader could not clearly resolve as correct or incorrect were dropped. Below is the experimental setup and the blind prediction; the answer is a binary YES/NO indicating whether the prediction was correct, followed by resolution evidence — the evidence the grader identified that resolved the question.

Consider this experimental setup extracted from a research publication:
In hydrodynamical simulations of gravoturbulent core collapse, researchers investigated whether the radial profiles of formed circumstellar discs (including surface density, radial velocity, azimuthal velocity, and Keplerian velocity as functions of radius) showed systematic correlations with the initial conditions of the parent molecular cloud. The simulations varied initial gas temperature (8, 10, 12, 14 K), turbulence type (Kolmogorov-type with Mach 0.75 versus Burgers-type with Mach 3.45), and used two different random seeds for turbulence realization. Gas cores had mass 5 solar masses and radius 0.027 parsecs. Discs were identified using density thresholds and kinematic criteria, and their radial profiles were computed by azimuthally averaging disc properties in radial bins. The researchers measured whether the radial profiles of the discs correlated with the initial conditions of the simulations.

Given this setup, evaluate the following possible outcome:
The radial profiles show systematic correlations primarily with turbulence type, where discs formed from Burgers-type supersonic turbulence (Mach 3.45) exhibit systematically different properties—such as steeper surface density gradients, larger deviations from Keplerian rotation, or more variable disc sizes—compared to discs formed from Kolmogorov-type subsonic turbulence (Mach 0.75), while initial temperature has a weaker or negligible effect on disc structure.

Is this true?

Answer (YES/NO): NO